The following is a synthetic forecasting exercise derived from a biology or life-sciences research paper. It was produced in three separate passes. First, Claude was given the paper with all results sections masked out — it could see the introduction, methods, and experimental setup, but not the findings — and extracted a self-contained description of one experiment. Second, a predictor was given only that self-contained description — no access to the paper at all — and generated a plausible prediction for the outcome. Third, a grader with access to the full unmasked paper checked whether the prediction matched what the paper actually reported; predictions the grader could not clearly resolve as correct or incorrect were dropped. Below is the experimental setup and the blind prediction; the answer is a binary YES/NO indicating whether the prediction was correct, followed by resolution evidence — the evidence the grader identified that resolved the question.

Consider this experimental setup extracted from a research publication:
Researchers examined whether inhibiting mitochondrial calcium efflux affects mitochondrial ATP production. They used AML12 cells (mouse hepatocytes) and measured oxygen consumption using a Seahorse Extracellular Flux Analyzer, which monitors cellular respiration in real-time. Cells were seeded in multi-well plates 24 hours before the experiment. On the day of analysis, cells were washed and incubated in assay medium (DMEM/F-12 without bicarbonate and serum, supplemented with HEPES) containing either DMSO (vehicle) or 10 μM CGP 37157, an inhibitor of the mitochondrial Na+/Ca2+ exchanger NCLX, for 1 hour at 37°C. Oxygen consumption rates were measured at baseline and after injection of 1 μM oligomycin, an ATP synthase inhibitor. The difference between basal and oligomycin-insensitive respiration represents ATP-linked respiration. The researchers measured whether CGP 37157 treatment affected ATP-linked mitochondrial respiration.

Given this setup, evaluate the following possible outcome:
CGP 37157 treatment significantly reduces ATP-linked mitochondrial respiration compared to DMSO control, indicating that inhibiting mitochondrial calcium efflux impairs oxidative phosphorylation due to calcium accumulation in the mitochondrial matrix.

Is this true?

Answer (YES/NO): NO